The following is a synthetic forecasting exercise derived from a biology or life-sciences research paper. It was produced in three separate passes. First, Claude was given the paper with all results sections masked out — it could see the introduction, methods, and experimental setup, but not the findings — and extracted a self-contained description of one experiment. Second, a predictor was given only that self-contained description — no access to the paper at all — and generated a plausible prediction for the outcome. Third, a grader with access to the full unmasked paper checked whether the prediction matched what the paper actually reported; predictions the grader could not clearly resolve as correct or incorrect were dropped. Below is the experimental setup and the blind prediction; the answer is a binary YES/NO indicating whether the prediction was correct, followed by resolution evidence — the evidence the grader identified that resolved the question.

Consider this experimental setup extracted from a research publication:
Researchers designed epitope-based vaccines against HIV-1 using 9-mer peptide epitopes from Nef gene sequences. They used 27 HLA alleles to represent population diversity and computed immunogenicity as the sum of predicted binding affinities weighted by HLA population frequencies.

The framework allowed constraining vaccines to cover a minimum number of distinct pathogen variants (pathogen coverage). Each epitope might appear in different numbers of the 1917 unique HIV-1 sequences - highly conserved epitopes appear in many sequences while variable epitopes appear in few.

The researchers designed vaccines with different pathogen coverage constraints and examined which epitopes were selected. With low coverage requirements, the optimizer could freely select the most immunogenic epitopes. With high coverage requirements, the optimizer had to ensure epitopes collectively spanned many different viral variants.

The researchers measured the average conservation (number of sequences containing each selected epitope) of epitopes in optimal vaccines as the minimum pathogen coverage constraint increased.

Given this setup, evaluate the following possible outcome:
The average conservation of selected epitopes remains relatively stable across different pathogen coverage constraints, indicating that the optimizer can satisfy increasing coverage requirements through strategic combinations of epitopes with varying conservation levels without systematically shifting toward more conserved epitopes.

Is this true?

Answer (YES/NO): NO